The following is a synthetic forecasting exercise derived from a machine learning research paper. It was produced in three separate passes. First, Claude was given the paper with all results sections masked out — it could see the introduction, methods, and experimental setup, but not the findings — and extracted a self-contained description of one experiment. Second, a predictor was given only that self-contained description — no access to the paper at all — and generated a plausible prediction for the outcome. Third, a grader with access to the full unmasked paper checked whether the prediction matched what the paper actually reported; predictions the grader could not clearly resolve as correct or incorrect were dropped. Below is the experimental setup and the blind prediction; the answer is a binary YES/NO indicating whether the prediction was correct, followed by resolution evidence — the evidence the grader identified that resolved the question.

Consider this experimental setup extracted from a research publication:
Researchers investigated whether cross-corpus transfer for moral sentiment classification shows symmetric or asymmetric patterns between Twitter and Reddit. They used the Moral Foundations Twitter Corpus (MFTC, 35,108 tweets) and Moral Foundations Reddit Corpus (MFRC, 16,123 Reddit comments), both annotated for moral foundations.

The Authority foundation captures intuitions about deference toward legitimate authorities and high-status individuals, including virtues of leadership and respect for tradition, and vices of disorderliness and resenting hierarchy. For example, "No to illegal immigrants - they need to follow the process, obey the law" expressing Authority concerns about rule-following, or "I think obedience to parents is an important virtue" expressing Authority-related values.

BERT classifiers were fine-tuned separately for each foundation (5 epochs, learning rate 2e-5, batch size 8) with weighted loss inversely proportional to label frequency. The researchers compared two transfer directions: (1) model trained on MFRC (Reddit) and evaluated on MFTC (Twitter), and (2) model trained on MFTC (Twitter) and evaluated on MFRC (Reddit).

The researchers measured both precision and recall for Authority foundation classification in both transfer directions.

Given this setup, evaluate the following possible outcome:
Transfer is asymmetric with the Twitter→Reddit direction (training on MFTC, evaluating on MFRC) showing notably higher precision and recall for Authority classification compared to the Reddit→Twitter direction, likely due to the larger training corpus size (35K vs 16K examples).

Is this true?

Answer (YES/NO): NO